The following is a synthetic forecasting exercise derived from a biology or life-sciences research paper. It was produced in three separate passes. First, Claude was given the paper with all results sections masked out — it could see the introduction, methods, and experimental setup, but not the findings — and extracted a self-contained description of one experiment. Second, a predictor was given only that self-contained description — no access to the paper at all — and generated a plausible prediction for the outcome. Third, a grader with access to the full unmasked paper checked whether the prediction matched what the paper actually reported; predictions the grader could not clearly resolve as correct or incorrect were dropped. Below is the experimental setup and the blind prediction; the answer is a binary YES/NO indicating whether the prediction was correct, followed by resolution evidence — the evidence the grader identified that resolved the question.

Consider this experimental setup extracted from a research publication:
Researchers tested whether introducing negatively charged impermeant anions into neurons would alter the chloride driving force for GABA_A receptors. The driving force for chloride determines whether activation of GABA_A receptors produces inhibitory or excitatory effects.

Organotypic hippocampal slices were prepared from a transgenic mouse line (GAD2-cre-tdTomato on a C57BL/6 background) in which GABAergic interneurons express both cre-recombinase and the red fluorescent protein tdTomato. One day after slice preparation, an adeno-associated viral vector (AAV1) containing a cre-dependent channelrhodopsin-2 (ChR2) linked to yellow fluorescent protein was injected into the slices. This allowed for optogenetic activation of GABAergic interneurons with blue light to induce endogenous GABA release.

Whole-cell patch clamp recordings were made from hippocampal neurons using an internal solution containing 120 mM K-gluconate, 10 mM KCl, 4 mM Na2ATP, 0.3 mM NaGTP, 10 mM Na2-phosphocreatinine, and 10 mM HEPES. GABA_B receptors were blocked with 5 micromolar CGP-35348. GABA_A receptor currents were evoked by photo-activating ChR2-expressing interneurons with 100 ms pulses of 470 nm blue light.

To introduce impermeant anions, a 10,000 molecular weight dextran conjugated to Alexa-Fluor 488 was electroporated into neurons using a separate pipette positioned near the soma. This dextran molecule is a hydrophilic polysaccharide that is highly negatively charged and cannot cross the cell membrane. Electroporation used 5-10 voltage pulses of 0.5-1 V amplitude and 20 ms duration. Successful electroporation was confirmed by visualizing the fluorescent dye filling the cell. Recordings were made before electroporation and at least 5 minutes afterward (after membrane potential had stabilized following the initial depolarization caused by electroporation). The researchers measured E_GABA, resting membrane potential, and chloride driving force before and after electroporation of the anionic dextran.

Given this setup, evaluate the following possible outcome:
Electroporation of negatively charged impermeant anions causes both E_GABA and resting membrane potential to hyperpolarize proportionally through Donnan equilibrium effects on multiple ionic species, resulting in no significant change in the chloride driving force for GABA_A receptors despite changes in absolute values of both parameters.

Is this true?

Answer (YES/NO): YES